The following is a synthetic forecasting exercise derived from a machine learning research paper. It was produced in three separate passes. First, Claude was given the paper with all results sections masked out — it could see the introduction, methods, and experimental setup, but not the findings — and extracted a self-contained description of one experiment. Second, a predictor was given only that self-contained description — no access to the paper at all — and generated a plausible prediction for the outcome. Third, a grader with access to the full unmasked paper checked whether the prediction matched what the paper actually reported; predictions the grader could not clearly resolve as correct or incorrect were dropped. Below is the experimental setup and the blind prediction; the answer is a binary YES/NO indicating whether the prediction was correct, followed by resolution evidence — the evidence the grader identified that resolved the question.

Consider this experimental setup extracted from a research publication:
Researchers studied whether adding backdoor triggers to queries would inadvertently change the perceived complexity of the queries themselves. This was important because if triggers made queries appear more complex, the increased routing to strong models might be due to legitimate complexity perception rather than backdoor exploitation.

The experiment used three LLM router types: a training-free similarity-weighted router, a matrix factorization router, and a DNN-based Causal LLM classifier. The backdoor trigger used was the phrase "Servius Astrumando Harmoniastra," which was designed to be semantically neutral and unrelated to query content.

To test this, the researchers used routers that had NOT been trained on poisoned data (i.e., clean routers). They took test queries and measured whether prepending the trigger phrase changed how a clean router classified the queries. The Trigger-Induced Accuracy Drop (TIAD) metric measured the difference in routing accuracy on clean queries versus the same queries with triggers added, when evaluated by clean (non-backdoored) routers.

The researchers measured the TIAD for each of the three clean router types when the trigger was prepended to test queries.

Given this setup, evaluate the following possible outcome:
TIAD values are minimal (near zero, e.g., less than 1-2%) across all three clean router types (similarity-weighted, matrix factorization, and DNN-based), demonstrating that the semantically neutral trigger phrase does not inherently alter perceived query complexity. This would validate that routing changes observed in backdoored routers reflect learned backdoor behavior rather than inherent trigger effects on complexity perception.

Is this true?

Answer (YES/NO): YES